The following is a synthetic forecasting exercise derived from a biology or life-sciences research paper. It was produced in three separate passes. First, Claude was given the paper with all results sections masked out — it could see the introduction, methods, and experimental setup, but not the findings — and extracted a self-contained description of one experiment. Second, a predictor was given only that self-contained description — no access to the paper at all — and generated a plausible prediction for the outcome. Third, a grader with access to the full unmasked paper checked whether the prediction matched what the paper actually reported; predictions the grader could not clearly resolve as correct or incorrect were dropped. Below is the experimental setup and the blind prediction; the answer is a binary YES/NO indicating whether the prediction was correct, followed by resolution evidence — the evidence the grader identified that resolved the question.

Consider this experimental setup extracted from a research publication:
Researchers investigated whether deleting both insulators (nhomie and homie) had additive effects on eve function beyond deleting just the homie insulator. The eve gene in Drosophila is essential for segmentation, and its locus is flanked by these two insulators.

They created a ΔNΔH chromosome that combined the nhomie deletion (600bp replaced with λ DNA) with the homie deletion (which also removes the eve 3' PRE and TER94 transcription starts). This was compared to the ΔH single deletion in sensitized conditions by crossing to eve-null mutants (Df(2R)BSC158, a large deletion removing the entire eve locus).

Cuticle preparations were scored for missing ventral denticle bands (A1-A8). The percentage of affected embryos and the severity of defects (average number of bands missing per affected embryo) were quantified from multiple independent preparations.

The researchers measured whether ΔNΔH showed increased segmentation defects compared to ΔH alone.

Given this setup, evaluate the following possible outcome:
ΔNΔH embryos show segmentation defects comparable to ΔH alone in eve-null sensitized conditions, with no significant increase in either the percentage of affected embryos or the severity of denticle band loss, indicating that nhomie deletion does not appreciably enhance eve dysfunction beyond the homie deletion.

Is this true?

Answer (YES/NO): NO